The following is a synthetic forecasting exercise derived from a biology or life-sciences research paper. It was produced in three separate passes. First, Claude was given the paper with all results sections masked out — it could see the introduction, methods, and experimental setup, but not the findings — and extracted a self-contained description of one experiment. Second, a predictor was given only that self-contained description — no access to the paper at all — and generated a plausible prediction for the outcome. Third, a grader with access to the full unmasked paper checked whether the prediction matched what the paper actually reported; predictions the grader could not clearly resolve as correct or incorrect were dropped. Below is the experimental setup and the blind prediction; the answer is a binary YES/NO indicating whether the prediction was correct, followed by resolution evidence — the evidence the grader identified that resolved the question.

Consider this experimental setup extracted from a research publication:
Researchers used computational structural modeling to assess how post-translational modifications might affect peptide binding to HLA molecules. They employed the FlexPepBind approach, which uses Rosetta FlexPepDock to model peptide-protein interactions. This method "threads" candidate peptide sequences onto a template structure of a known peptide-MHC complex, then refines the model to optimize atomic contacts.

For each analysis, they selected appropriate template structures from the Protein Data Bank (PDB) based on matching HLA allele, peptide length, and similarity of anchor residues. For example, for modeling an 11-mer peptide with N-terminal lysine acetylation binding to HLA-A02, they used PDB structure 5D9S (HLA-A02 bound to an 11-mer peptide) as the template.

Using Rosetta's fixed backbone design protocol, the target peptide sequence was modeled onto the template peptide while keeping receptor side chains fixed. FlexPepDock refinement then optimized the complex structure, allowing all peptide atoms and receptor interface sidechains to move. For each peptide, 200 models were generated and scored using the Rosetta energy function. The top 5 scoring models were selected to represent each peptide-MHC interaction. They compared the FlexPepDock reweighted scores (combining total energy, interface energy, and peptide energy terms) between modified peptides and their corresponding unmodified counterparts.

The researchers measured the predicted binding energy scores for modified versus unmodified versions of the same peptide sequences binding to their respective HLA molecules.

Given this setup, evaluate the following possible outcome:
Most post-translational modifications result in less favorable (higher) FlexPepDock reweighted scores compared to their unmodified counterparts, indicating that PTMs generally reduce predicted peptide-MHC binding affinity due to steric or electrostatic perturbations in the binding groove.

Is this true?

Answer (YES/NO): NO